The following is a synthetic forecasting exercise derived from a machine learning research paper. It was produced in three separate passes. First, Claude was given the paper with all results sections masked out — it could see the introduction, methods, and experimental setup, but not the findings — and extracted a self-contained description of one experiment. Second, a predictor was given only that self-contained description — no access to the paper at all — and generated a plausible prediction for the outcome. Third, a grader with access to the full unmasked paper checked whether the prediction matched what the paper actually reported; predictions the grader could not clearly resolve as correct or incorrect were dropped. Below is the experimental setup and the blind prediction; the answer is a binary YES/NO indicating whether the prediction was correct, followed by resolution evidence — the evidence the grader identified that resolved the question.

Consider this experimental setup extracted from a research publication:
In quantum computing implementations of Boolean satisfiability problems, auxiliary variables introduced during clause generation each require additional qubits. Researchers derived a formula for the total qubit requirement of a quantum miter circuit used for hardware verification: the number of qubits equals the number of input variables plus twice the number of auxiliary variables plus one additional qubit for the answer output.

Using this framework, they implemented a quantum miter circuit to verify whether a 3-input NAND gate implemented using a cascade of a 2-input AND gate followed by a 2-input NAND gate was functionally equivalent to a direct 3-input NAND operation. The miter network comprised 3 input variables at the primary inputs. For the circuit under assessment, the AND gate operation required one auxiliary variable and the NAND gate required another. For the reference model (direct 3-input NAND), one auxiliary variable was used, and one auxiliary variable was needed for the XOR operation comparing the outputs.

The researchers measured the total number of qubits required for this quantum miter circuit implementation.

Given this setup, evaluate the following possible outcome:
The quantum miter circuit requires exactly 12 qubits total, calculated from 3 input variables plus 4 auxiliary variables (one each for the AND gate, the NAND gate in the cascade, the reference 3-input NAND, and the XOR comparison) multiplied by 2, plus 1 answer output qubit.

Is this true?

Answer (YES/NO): YES